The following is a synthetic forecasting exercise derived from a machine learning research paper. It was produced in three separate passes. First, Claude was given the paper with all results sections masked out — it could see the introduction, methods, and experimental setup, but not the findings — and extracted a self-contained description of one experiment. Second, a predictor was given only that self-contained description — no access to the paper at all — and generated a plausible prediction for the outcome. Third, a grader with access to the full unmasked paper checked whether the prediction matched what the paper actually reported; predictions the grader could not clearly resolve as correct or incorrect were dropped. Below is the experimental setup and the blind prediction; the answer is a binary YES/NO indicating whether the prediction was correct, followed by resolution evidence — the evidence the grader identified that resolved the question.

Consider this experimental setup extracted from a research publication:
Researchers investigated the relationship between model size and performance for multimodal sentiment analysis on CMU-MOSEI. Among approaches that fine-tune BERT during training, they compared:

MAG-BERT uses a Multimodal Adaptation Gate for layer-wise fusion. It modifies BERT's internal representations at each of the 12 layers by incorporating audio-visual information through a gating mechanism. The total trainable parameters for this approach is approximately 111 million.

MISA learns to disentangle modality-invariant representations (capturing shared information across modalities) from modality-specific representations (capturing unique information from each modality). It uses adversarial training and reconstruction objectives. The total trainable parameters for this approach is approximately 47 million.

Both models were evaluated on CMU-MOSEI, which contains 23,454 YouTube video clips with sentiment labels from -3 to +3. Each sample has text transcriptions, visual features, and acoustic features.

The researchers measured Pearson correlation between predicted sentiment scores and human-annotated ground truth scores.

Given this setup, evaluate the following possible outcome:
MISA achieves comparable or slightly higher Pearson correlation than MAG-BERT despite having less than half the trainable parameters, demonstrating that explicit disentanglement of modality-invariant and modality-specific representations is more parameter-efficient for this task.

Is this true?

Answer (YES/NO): NO